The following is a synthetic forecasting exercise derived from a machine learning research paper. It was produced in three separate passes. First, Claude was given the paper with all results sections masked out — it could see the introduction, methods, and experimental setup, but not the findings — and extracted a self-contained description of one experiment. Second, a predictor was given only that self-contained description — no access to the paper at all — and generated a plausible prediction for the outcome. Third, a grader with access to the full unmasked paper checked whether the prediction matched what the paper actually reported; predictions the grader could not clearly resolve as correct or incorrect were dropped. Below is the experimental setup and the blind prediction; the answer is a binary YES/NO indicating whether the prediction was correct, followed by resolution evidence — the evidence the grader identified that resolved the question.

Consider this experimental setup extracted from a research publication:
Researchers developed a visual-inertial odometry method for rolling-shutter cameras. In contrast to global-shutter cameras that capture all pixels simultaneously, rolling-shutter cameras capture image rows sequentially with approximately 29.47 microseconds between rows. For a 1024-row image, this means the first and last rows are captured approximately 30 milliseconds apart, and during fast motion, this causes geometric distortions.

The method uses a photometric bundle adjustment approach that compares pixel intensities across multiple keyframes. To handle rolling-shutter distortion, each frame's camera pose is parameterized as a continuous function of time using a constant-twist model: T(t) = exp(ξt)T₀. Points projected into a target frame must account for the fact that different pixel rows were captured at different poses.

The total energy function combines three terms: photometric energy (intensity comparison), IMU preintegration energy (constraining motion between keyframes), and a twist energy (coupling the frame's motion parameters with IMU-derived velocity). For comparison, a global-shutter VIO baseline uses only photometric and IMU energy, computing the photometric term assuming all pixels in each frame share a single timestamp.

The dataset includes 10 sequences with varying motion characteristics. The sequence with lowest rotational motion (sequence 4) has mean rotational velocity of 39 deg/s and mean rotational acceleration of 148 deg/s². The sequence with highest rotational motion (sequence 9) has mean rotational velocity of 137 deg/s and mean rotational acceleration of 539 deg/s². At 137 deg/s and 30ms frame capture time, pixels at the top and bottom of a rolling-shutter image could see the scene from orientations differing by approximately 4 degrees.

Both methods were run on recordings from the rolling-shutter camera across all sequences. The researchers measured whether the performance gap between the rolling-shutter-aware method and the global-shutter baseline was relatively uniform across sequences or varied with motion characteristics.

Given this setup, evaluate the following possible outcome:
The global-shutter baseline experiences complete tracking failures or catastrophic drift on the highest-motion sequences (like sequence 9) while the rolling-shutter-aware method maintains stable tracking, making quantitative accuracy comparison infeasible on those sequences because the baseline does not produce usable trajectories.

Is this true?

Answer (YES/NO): NO